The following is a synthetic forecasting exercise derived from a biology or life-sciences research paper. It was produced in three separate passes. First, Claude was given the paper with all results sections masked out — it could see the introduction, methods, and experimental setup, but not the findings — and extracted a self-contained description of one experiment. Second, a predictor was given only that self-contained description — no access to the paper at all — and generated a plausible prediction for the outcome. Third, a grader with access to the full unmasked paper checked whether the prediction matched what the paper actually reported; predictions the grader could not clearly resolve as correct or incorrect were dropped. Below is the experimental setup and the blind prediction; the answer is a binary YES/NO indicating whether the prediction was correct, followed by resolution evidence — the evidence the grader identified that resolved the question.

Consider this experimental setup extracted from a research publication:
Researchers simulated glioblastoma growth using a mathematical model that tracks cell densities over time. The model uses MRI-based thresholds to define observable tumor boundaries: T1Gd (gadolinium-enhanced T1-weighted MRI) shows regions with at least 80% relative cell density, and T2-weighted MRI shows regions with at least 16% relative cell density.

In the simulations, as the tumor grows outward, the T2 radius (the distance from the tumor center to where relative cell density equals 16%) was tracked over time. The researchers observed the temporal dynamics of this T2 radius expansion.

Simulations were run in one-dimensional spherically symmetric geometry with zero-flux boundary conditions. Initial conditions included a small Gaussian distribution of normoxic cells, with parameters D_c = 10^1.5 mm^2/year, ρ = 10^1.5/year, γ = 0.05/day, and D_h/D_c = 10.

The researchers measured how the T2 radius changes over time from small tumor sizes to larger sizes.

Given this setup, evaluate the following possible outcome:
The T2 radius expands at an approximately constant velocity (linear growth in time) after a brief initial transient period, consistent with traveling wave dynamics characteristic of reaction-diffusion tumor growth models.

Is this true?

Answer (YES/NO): YES